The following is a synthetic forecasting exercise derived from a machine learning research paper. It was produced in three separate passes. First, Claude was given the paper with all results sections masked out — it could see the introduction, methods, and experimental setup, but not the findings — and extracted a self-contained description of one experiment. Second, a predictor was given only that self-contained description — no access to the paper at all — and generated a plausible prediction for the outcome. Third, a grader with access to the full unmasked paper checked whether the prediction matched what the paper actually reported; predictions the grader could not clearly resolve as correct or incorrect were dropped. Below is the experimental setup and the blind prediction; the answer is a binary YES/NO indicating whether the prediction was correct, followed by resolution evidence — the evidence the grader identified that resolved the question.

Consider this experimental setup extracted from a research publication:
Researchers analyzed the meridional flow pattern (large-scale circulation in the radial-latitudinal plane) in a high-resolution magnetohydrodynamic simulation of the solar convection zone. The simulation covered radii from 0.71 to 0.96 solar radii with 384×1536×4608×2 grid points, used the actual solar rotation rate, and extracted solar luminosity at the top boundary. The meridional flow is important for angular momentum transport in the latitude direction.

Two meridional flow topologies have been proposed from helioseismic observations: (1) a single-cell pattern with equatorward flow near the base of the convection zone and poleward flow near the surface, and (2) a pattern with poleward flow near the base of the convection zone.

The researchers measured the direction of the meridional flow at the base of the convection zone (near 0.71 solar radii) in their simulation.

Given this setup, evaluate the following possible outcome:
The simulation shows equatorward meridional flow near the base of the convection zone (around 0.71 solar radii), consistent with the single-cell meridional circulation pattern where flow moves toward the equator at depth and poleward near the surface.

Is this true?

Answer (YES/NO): NO